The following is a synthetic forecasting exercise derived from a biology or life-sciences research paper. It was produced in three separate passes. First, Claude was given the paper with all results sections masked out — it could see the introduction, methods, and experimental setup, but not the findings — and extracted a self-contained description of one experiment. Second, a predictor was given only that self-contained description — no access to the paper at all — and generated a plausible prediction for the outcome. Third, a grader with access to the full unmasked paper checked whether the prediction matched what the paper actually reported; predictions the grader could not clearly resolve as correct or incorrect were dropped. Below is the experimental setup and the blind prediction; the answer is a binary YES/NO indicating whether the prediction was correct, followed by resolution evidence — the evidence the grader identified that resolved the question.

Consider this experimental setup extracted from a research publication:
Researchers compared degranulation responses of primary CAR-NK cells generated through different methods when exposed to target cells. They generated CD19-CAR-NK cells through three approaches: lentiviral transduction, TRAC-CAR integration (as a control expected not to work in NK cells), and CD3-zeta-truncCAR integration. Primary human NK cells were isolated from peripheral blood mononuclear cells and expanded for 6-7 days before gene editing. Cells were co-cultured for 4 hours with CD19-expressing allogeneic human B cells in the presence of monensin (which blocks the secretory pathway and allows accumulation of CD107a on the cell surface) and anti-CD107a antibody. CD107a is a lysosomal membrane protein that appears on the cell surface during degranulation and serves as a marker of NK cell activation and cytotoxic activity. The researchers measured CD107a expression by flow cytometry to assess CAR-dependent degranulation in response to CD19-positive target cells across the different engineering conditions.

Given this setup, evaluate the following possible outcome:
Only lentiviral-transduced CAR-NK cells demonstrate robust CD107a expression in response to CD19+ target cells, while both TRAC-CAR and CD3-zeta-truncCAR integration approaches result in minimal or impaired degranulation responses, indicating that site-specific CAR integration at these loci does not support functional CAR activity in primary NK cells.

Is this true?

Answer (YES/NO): NO